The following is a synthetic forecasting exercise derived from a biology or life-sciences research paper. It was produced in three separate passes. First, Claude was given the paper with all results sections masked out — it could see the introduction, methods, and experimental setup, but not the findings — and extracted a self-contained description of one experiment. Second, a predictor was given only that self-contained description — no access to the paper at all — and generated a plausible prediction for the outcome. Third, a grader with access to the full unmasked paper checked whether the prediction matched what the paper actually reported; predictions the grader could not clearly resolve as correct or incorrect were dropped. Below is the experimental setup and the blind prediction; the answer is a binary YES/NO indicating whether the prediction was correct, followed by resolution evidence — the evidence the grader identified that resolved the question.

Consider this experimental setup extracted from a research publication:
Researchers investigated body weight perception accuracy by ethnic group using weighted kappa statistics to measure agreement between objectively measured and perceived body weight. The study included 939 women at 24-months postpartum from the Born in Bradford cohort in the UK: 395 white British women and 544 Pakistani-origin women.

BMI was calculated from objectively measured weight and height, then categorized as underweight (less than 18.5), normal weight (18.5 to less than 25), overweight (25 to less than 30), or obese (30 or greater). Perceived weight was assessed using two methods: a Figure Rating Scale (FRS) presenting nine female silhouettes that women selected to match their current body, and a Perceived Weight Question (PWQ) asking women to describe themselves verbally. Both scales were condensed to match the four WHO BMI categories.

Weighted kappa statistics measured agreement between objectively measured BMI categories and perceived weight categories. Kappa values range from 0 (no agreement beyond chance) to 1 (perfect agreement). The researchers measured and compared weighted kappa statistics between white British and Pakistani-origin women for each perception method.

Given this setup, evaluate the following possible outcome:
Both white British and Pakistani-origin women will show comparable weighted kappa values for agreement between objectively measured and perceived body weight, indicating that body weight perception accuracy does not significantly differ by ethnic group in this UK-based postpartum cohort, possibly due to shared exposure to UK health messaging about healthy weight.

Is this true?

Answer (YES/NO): NO